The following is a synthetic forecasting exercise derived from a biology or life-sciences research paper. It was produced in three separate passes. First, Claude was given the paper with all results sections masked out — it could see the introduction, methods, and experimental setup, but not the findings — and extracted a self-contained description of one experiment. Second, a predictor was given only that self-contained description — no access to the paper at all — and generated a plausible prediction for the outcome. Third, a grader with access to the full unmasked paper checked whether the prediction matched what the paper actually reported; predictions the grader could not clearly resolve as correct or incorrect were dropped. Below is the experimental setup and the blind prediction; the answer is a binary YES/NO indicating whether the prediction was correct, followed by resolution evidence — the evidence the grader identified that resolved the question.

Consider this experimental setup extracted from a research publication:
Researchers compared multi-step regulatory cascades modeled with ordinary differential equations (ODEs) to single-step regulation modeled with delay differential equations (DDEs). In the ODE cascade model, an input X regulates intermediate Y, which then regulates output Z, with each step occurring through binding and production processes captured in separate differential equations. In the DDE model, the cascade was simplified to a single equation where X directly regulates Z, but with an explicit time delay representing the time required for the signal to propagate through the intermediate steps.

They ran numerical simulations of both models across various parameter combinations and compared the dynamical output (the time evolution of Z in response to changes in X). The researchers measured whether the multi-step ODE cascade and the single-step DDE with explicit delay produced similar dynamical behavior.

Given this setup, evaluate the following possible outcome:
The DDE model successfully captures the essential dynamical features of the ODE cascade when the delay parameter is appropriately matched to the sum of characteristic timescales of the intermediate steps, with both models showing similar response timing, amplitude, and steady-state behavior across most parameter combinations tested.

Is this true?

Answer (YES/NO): YES